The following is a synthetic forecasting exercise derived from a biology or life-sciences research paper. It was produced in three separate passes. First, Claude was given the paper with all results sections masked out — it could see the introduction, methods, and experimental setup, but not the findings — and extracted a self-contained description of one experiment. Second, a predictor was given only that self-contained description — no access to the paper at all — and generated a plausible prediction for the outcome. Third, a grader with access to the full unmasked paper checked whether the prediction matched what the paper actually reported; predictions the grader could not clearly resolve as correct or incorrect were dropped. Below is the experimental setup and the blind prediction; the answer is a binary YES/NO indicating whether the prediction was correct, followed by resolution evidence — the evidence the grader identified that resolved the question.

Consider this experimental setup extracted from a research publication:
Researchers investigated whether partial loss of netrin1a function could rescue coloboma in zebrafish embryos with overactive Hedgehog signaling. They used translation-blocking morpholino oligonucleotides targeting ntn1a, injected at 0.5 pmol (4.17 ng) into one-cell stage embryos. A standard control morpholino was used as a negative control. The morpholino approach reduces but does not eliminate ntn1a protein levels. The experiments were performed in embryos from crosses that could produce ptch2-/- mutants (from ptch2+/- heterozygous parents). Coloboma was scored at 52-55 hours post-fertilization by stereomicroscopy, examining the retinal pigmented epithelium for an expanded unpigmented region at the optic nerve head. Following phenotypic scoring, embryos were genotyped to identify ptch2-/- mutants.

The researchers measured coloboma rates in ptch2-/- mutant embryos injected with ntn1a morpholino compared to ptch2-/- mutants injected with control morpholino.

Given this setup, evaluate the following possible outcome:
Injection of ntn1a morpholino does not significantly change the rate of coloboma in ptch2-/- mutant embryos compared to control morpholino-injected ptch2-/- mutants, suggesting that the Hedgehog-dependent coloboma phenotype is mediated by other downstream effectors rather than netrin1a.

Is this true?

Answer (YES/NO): YES